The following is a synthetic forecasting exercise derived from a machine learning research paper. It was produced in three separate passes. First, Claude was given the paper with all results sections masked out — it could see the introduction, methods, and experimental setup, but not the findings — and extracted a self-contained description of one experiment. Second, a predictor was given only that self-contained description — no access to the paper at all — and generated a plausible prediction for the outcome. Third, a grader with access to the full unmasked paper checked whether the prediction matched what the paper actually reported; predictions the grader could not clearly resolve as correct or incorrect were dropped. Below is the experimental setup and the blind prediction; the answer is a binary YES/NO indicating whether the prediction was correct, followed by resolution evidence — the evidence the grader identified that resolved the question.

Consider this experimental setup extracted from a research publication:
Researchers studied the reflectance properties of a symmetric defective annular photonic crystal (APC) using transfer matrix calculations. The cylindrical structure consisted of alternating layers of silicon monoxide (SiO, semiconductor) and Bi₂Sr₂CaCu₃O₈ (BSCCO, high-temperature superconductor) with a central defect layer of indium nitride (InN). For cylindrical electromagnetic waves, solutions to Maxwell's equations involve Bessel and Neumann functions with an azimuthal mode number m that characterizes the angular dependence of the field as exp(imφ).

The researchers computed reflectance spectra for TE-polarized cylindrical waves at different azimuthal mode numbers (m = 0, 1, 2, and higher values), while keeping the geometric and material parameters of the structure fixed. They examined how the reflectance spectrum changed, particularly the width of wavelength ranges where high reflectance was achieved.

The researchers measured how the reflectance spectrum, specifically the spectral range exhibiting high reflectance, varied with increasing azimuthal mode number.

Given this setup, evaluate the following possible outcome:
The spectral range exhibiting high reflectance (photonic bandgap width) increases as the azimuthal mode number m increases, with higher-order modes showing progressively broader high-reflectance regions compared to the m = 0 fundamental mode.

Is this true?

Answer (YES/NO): YES